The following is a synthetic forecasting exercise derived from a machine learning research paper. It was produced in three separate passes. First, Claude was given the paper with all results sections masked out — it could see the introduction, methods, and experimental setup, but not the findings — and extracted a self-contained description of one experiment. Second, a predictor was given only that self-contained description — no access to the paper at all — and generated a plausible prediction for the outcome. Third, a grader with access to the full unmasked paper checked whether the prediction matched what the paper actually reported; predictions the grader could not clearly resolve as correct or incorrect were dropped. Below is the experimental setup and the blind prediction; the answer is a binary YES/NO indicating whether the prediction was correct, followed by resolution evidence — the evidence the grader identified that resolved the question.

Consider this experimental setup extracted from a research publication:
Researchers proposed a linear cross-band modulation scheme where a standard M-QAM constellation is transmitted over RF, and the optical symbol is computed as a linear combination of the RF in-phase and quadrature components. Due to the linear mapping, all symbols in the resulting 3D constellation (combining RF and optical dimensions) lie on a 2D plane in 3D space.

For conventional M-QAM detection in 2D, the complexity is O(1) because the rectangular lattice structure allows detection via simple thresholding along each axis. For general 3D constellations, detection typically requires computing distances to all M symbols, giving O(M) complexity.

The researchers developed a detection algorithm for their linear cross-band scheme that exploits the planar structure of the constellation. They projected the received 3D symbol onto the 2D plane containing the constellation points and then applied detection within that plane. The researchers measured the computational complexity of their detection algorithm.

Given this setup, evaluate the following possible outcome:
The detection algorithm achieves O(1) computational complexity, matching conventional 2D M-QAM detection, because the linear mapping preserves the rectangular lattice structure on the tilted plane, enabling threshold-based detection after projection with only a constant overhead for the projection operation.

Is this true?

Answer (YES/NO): YES